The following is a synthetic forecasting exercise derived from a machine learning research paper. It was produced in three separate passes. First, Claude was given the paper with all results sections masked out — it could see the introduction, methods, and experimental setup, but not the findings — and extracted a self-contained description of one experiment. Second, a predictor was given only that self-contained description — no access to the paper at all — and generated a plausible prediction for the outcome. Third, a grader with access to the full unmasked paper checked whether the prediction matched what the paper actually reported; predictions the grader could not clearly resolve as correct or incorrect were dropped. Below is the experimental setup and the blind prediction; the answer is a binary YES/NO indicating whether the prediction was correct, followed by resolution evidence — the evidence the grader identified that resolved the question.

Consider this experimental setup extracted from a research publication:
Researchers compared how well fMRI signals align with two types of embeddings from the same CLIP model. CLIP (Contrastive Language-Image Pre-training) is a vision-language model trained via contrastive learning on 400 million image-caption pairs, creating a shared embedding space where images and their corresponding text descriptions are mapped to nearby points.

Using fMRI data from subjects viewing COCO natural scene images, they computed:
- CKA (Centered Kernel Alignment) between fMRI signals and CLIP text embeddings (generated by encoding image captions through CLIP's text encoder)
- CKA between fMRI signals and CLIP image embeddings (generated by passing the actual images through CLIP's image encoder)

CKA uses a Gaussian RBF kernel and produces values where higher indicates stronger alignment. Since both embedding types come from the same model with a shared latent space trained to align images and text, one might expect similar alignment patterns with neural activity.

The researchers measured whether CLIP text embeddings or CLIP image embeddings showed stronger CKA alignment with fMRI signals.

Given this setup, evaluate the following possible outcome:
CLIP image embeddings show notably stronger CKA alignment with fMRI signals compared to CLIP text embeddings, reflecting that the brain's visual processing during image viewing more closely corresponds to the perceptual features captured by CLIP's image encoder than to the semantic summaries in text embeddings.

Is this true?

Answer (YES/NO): NO